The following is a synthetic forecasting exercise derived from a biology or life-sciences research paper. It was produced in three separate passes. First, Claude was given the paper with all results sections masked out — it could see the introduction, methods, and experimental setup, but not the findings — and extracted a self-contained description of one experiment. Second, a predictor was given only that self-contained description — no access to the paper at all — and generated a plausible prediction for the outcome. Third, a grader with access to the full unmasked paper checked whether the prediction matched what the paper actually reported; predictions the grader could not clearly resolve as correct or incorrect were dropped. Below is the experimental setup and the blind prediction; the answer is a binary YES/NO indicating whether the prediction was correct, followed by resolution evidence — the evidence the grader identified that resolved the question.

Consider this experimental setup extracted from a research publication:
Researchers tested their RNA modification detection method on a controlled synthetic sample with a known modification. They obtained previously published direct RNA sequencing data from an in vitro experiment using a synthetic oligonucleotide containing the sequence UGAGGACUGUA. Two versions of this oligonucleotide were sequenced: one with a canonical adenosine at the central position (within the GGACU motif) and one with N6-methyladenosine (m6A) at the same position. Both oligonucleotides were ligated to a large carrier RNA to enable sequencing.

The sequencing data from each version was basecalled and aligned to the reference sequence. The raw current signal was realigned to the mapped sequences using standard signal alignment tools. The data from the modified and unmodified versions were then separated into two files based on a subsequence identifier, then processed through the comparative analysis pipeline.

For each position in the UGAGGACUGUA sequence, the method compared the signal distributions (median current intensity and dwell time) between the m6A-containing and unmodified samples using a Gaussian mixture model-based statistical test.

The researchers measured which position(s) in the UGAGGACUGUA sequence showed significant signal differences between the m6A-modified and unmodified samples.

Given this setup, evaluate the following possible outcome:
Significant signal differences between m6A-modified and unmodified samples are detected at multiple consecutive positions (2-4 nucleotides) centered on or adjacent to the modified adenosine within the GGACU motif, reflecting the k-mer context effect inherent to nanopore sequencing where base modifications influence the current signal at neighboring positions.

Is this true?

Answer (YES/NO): NO